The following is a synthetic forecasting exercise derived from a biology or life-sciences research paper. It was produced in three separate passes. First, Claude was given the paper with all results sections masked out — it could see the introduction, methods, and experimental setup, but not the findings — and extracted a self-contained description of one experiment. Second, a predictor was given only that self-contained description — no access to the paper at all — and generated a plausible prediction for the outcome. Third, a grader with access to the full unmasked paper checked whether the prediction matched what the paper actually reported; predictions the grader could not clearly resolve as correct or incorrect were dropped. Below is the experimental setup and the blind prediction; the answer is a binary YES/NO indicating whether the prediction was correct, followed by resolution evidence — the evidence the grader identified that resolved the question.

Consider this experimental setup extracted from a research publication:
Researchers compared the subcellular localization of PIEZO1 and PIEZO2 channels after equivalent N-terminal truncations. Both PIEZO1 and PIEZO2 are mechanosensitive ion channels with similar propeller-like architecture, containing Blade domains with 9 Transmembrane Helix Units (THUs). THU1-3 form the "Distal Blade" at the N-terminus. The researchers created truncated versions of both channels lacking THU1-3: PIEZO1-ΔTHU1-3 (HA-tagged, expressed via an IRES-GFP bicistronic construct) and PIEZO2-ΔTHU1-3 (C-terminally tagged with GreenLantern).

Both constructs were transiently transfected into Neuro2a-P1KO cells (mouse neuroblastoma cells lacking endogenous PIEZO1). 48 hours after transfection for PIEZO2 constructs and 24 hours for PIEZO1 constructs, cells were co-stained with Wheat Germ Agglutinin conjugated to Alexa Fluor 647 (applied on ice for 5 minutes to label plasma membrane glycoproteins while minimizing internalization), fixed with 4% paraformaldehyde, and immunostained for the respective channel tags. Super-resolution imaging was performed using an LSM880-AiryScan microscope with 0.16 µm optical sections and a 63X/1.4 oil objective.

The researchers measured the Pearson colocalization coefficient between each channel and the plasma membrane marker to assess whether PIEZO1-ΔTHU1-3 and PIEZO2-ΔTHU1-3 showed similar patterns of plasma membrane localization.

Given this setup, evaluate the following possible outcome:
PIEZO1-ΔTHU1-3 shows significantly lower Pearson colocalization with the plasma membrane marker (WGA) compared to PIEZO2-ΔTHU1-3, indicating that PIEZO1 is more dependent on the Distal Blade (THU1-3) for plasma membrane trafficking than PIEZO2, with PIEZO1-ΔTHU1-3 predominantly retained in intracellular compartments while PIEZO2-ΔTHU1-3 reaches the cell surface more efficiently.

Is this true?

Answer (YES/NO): YES